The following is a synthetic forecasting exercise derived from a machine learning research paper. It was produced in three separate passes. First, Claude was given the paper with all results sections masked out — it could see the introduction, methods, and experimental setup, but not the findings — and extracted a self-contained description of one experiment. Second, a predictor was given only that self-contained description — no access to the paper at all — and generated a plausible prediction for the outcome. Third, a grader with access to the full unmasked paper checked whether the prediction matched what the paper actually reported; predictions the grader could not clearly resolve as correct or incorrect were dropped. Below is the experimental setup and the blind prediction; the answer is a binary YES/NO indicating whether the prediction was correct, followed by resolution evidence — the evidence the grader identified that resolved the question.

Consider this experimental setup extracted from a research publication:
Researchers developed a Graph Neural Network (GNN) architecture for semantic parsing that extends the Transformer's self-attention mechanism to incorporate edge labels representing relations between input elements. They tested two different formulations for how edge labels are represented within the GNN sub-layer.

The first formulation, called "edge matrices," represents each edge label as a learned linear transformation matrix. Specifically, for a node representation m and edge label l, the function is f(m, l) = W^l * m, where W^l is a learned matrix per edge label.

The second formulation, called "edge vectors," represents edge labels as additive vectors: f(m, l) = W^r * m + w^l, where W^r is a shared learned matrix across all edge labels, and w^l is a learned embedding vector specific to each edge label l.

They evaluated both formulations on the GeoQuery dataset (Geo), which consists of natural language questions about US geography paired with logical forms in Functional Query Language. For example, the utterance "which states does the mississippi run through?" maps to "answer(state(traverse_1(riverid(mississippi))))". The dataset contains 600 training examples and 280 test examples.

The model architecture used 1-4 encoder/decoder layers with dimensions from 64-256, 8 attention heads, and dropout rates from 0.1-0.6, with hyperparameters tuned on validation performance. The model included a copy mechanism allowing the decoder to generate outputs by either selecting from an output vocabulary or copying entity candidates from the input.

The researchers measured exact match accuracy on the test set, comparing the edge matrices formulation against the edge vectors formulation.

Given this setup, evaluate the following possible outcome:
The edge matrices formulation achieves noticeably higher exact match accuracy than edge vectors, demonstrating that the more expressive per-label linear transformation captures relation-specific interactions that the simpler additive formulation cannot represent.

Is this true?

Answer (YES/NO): NO